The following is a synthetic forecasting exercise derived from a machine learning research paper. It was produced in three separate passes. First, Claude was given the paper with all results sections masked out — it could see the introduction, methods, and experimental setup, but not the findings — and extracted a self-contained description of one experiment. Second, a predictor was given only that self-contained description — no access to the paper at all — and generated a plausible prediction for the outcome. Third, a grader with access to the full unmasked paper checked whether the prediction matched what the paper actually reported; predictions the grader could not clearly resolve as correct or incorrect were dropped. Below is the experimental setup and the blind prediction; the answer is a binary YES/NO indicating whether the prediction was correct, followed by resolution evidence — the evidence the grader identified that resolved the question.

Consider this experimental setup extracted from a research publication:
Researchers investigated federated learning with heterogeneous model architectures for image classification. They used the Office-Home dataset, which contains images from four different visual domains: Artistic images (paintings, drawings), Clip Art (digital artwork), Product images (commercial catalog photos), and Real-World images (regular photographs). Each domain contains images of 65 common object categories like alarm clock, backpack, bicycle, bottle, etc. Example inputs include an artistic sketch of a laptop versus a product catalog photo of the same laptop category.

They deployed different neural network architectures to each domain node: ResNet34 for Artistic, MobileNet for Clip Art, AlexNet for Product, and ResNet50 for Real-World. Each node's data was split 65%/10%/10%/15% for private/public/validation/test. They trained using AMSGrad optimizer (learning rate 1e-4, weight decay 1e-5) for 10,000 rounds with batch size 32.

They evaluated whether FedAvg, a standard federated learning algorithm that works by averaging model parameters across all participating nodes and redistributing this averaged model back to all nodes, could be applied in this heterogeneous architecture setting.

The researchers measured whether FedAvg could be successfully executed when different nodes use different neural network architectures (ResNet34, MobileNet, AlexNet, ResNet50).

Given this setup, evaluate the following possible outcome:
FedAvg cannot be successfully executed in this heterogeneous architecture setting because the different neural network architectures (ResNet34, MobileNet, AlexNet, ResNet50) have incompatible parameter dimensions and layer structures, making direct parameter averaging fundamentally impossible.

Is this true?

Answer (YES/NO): YES